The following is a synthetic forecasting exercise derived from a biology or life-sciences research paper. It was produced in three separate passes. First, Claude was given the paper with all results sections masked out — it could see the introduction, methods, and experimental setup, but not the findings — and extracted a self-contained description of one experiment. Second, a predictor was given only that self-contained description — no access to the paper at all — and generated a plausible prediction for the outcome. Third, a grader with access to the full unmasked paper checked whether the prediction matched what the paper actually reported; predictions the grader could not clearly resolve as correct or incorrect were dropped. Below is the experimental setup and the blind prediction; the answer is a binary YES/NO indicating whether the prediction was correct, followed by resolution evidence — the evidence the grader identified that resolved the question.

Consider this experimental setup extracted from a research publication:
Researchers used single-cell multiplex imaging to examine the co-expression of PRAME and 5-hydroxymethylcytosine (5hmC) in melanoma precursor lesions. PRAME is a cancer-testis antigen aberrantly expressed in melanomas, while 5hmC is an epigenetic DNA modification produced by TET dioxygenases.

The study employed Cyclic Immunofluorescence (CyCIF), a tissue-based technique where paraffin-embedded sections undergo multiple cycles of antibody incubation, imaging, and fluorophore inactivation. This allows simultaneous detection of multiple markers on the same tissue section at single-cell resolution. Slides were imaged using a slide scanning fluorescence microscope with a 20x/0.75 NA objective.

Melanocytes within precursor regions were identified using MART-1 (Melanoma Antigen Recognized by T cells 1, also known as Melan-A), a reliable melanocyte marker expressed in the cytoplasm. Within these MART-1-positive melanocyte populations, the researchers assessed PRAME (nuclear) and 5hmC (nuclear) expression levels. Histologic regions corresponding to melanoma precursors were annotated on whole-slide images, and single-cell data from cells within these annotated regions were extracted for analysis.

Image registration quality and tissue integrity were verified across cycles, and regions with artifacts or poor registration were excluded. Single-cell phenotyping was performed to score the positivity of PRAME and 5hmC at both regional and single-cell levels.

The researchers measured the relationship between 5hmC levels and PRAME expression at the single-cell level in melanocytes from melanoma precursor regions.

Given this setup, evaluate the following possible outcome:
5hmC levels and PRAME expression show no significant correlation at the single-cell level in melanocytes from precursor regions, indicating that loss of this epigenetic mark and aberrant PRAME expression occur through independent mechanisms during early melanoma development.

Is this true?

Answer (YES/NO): NO